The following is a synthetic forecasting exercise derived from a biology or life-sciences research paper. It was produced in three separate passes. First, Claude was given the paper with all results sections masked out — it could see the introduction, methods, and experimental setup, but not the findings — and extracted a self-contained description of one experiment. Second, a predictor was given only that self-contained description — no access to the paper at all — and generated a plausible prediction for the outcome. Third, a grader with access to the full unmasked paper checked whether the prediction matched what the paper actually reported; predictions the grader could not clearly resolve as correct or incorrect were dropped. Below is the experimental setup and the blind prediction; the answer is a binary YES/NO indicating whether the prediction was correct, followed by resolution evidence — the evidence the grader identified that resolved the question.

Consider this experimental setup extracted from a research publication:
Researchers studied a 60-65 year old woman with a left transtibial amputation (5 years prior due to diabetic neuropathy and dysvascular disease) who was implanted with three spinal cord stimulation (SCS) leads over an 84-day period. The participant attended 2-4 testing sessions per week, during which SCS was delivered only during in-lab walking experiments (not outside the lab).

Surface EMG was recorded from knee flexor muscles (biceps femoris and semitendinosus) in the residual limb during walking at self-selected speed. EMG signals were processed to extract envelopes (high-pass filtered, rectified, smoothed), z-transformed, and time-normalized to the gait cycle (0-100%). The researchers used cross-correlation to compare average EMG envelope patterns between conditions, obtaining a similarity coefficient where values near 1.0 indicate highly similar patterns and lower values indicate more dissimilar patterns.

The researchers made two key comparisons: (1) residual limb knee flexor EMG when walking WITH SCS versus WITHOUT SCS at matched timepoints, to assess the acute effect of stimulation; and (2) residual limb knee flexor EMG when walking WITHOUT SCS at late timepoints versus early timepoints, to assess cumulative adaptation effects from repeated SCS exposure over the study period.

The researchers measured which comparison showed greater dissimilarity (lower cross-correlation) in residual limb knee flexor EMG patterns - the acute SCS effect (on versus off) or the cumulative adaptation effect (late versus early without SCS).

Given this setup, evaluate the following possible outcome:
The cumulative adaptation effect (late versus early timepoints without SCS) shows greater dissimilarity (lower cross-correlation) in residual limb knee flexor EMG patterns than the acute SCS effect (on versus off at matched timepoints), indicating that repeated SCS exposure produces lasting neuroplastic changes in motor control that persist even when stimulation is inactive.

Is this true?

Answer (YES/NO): NO